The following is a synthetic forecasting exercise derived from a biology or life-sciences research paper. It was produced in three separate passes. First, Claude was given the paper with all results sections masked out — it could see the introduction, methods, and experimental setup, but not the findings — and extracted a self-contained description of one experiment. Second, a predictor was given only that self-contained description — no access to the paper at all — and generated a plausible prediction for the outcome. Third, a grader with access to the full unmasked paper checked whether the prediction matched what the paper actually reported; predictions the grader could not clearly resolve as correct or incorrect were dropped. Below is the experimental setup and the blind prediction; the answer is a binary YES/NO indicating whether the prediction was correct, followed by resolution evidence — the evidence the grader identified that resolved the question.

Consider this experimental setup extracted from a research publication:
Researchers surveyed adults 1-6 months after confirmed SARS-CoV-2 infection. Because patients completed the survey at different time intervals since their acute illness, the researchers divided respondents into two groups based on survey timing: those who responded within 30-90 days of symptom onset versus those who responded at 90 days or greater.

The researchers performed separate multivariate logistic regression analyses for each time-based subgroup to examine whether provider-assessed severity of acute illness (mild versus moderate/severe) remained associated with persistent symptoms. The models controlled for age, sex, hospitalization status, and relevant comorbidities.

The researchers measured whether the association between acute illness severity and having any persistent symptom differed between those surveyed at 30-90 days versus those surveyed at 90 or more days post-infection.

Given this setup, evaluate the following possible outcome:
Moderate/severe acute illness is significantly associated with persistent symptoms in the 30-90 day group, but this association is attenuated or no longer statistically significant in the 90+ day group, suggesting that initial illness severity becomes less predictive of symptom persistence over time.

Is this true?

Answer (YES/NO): NO